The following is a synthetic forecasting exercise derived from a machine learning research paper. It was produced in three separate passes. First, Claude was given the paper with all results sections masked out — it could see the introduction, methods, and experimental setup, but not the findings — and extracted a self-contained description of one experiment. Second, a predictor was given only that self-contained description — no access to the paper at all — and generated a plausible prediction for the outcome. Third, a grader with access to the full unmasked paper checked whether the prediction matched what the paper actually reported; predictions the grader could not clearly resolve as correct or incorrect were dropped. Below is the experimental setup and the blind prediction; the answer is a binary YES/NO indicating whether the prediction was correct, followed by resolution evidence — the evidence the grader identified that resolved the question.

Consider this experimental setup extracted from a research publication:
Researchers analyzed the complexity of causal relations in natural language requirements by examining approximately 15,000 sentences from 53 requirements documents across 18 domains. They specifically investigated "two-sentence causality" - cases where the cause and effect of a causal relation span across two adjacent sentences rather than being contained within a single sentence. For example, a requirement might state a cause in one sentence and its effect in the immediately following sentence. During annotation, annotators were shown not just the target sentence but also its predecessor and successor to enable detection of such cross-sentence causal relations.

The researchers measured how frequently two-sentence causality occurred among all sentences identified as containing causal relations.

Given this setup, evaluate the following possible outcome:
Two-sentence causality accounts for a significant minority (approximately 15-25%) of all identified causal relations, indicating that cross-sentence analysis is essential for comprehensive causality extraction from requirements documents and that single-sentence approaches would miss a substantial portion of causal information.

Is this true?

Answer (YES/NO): NO